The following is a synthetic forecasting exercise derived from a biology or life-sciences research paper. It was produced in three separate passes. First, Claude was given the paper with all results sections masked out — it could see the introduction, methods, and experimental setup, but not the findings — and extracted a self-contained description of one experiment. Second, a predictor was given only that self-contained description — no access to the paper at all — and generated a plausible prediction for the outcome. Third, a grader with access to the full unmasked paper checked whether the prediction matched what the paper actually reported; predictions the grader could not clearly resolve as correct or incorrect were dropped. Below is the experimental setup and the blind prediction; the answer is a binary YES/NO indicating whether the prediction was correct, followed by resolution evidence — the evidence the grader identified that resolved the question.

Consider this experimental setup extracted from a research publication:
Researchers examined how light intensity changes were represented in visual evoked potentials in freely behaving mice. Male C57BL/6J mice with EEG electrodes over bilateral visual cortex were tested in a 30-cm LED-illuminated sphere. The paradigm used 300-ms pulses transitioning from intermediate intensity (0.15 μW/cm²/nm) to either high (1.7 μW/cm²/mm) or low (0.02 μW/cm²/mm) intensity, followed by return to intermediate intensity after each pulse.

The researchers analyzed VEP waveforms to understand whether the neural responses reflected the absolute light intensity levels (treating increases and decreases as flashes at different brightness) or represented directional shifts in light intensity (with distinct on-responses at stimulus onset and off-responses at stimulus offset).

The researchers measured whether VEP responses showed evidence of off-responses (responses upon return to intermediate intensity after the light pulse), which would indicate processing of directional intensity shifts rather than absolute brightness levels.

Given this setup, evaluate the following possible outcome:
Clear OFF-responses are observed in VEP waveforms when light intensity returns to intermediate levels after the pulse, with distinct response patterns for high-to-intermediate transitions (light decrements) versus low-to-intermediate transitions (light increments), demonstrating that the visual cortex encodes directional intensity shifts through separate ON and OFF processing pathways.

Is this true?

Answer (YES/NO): YES